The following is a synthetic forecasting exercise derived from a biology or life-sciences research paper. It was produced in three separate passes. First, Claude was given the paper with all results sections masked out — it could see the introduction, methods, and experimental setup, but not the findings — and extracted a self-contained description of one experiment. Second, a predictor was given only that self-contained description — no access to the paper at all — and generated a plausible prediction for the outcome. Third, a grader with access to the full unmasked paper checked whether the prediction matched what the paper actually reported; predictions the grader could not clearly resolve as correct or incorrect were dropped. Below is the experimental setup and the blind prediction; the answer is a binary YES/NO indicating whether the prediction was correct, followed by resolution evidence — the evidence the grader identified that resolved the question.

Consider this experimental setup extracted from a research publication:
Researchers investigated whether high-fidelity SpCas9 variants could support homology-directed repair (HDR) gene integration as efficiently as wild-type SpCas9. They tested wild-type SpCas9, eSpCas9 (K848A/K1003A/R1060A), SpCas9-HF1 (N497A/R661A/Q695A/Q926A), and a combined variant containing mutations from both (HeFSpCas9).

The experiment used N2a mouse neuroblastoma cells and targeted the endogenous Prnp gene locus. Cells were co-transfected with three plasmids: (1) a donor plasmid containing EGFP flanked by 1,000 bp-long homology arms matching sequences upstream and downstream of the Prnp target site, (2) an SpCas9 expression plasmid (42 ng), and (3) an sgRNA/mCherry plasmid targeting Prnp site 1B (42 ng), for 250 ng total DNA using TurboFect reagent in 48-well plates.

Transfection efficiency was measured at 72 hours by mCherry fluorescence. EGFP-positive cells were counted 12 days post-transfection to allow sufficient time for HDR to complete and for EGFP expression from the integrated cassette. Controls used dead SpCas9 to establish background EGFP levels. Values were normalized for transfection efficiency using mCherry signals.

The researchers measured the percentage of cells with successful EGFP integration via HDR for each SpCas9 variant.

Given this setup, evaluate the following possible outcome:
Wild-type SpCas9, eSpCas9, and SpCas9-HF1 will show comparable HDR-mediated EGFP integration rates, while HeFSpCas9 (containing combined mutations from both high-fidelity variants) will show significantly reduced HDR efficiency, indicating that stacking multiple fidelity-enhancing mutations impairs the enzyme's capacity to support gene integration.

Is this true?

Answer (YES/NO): NO